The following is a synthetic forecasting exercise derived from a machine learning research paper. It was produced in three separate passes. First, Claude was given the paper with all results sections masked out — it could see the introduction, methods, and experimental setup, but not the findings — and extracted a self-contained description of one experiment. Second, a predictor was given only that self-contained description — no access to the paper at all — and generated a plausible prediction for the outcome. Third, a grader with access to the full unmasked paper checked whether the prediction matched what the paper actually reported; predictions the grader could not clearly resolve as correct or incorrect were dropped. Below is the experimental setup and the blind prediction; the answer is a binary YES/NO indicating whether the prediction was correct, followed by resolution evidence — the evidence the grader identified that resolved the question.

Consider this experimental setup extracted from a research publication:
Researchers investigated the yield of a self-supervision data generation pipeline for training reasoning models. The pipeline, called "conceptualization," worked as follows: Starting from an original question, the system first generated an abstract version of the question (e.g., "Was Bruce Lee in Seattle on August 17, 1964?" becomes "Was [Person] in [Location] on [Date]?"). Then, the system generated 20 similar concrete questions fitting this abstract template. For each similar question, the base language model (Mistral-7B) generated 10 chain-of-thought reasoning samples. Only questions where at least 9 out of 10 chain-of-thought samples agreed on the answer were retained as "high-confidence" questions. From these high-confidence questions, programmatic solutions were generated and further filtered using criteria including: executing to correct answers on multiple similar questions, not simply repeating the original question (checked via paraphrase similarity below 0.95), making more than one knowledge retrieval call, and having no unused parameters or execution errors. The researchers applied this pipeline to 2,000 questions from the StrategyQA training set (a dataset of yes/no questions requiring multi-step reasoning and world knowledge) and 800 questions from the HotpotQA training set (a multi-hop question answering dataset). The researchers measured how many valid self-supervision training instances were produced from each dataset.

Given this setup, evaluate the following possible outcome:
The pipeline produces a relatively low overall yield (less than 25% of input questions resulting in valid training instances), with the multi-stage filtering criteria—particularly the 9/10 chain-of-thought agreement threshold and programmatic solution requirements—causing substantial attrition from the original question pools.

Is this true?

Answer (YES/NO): NO